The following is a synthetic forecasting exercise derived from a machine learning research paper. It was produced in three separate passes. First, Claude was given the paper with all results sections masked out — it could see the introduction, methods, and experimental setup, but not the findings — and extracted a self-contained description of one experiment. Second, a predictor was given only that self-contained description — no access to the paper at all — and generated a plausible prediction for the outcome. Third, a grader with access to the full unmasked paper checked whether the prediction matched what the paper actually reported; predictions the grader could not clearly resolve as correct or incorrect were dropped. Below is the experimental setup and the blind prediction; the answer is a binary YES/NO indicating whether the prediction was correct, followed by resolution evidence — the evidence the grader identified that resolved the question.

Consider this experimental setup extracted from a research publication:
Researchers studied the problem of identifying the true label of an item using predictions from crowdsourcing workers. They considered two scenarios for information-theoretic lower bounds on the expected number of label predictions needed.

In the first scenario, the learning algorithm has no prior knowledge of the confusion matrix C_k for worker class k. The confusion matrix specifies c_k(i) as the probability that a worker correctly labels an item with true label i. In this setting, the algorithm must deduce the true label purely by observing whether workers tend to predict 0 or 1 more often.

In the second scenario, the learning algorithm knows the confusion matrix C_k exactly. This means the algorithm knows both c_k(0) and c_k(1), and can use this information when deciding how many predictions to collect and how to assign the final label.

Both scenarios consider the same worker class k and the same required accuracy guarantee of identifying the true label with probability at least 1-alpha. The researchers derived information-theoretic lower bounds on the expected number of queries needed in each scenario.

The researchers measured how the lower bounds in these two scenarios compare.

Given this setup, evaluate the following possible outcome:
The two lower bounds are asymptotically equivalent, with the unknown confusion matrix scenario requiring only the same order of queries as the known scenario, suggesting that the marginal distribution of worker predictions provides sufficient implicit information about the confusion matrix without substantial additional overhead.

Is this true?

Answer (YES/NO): NO